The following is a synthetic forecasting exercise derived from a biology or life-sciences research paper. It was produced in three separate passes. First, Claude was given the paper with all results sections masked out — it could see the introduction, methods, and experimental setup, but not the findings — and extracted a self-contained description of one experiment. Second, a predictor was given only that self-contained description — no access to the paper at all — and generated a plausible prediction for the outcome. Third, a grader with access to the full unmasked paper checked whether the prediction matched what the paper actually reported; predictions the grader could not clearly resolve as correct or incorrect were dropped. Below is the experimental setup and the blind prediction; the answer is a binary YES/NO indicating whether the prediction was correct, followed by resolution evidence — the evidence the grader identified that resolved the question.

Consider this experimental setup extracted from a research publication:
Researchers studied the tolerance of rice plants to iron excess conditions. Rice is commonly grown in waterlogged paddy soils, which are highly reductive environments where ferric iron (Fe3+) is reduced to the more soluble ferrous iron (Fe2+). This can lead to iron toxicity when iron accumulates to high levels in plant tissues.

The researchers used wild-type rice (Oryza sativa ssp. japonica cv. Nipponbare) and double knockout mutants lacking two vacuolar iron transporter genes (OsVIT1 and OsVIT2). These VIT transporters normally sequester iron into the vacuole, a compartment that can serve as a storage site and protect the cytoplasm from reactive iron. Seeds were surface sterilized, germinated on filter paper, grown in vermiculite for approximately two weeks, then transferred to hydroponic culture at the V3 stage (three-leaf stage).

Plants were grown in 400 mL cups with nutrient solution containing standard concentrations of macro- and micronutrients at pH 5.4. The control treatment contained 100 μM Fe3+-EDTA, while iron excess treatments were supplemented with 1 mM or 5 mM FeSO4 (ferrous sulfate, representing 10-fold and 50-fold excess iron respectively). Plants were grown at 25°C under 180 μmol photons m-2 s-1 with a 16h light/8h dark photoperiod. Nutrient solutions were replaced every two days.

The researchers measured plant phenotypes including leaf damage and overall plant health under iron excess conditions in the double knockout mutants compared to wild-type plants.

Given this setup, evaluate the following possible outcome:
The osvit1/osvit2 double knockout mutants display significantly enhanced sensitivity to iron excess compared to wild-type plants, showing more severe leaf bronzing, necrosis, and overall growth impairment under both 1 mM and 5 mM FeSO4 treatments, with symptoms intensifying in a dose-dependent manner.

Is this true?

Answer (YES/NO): NO